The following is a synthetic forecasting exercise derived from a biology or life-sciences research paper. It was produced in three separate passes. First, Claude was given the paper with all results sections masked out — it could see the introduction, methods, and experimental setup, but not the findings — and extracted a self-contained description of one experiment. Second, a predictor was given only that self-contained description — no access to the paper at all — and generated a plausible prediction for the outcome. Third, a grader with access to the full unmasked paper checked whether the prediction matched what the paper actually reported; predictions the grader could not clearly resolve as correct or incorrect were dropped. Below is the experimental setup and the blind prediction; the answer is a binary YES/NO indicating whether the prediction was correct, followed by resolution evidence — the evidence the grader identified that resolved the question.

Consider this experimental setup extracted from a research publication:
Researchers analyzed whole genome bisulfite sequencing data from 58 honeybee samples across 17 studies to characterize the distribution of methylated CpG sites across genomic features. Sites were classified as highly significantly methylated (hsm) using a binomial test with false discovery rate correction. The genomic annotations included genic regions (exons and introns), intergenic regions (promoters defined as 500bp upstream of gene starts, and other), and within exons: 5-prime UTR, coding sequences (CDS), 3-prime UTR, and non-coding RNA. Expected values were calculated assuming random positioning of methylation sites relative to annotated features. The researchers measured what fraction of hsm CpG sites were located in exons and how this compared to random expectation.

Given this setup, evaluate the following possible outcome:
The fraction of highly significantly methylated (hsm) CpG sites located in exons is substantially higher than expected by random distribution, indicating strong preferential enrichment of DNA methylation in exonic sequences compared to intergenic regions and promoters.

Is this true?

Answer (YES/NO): YES